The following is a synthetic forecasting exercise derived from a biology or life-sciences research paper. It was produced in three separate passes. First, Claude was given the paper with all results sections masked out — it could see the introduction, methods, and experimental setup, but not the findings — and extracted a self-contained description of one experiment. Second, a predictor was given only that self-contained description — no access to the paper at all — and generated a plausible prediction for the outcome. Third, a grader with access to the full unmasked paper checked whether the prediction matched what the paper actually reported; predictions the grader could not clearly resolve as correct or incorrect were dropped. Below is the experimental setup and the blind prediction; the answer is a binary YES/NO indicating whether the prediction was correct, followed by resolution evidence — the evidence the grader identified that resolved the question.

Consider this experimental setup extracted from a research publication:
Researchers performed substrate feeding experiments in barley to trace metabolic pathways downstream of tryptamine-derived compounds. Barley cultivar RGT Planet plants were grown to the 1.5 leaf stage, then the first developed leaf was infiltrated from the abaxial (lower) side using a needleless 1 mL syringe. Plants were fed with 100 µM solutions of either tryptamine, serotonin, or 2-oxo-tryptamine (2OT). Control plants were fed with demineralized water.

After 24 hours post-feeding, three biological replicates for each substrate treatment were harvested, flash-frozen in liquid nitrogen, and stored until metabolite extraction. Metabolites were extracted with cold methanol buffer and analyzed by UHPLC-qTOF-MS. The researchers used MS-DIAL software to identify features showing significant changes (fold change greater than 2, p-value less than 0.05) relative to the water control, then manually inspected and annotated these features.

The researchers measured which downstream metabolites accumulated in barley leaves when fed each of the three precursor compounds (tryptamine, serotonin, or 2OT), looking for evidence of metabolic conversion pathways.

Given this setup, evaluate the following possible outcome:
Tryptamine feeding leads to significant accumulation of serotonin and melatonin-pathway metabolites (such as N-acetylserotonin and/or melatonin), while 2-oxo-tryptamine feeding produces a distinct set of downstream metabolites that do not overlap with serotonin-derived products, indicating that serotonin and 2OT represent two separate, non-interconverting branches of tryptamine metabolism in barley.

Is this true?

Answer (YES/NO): NO